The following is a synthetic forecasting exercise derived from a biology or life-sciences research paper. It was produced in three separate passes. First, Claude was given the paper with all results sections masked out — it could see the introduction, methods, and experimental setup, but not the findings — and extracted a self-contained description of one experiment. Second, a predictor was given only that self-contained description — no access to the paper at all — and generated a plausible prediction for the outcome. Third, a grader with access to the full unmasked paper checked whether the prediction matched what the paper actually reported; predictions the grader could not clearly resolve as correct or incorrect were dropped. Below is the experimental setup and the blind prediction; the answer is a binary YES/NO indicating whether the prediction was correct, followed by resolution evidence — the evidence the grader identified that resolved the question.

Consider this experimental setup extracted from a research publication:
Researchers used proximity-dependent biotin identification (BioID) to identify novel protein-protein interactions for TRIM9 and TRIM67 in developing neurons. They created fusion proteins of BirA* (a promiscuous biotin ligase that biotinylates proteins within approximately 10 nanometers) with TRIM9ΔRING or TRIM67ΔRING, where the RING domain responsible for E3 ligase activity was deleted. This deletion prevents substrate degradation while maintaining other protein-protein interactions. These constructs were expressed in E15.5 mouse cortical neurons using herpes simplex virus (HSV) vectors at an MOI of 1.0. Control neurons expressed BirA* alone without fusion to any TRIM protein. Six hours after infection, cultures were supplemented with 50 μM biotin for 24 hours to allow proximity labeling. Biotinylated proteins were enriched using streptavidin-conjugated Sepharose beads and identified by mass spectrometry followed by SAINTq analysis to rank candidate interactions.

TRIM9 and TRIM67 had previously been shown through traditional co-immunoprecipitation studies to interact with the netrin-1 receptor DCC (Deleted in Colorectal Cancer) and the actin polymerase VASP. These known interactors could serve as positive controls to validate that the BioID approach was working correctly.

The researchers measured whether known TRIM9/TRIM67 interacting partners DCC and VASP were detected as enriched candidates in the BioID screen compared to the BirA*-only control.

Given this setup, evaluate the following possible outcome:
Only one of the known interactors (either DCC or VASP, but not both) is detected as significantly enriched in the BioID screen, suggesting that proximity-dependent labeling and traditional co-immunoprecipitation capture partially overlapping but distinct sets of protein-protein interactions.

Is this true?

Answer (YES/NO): YES